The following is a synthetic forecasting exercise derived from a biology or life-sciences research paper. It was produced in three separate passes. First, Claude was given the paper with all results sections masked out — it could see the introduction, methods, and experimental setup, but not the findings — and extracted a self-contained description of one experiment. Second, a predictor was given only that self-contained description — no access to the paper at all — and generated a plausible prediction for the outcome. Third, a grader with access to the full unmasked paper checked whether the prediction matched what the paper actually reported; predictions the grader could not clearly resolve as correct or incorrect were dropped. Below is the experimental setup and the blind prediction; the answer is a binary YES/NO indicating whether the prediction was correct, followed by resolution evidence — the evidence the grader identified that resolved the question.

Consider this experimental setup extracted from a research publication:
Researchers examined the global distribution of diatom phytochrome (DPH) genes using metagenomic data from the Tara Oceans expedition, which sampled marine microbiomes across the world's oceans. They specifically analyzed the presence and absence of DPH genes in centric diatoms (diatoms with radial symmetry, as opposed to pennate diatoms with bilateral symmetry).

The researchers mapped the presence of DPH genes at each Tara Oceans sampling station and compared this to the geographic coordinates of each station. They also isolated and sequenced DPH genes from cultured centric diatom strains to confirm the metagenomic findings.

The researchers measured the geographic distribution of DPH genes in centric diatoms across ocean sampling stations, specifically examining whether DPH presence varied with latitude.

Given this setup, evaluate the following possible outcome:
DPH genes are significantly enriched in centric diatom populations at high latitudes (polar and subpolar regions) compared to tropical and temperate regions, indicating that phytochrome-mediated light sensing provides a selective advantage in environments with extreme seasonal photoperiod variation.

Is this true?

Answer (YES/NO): NO